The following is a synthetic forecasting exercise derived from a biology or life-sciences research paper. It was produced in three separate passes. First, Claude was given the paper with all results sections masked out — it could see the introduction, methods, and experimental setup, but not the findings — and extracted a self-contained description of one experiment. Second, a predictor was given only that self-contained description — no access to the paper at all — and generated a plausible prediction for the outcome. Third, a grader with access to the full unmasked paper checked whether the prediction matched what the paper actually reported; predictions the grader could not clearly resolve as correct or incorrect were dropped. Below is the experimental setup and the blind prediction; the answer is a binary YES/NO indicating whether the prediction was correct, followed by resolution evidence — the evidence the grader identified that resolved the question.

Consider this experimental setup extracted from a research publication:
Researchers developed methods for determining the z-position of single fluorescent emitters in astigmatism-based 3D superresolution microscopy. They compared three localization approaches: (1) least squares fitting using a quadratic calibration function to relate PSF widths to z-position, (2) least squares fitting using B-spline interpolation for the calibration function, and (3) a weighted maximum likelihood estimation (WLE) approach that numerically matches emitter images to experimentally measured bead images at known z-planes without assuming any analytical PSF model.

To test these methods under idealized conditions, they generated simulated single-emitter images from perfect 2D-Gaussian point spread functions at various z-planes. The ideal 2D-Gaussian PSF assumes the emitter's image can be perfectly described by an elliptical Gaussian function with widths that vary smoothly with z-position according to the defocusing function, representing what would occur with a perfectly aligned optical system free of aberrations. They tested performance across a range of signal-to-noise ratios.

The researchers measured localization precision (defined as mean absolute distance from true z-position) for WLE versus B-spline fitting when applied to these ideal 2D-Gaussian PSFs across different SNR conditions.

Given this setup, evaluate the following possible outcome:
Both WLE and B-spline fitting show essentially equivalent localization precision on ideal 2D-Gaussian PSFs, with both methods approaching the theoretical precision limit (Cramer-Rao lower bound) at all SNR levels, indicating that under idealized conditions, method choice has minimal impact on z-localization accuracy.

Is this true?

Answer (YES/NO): NO